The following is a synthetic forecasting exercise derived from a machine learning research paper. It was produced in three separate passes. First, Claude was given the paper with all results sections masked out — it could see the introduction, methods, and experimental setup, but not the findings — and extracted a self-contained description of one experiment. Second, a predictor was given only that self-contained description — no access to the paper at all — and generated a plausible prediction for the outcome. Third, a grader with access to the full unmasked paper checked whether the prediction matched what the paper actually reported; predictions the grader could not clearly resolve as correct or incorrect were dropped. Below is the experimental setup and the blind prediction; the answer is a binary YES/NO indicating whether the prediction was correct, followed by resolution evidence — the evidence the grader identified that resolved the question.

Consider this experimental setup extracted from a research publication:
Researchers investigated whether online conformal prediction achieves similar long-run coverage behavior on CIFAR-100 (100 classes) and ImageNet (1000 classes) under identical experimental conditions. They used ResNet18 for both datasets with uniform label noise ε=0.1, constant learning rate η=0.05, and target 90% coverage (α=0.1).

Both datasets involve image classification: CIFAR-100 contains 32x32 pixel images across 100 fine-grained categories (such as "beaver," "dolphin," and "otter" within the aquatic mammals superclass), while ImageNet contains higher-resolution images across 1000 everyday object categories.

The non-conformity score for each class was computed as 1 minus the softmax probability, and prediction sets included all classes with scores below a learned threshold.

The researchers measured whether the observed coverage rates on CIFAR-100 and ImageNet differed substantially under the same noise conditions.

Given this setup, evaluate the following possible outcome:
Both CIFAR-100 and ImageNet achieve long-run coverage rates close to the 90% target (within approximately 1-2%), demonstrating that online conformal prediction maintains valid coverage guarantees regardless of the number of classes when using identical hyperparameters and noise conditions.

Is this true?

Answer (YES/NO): NO